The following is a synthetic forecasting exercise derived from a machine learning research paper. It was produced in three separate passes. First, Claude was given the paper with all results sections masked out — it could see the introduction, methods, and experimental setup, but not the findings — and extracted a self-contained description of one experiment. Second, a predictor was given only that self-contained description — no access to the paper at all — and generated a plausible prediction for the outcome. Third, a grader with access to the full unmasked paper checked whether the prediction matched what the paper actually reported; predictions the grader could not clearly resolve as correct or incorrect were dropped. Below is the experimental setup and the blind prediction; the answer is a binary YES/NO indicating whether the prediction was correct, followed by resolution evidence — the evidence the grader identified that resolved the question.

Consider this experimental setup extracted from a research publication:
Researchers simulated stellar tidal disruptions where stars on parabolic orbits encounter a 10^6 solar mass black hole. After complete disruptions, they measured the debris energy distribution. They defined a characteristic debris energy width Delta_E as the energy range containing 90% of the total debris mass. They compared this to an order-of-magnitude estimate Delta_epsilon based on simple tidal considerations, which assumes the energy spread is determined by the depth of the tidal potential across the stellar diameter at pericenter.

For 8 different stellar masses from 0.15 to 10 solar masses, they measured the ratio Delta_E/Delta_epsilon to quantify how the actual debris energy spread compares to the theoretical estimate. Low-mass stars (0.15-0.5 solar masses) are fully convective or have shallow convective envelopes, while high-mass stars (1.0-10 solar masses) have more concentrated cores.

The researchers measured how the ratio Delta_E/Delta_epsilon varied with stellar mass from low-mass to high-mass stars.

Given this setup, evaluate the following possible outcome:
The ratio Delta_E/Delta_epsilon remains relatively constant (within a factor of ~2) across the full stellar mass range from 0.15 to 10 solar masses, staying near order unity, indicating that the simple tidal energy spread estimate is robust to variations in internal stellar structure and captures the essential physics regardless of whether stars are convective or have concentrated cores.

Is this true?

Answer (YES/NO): NO